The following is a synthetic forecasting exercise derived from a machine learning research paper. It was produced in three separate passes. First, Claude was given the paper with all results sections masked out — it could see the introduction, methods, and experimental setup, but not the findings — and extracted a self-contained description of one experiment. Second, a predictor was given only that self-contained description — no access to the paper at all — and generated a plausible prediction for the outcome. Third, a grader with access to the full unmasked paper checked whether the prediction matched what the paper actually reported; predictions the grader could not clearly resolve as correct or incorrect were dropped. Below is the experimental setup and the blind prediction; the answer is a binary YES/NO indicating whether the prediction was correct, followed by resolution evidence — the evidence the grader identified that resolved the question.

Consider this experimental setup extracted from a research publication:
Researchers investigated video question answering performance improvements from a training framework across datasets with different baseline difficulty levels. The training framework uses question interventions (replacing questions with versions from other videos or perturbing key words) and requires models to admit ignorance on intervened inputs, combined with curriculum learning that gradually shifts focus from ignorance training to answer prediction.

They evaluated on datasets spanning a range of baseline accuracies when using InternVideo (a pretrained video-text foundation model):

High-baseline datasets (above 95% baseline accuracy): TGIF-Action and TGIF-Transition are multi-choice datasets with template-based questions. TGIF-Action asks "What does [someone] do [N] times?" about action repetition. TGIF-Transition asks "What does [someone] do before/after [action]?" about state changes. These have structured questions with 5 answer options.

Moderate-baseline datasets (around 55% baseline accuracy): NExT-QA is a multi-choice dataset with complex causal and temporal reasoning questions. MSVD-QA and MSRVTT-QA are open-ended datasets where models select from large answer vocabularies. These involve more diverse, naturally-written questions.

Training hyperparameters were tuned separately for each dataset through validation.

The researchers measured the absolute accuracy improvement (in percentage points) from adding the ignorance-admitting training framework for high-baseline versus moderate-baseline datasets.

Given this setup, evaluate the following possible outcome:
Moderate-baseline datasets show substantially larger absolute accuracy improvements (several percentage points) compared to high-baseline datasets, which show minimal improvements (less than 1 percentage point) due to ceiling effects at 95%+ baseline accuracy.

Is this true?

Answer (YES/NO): NO